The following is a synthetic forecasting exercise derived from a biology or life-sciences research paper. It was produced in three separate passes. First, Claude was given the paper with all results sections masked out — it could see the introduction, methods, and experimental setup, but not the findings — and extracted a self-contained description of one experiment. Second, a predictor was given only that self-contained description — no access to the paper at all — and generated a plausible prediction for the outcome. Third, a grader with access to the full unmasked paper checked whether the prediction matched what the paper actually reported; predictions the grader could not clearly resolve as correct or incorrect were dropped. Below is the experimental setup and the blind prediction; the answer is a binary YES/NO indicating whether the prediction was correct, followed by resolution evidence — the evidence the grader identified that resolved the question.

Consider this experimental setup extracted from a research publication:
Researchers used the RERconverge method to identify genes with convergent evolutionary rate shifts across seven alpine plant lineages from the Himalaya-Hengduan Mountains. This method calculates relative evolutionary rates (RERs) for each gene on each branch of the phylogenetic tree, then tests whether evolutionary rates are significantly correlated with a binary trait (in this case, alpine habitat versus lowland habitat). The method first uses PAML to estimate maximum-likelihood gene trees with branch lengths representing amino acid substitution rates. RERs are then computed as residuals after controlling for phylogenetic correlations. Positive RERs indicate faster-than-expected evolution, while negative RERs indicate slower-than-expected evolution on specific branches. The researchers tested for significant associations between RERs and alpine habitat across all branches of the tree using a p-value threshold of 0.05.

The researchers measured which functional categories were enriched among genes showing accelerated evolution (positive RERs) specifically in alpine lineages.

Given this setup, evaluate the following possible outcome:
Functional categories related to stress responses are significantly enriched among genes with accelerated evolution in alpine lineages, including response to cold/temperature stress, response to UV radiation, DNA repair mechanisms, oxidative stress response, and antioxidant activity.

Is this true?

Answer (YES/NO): NO